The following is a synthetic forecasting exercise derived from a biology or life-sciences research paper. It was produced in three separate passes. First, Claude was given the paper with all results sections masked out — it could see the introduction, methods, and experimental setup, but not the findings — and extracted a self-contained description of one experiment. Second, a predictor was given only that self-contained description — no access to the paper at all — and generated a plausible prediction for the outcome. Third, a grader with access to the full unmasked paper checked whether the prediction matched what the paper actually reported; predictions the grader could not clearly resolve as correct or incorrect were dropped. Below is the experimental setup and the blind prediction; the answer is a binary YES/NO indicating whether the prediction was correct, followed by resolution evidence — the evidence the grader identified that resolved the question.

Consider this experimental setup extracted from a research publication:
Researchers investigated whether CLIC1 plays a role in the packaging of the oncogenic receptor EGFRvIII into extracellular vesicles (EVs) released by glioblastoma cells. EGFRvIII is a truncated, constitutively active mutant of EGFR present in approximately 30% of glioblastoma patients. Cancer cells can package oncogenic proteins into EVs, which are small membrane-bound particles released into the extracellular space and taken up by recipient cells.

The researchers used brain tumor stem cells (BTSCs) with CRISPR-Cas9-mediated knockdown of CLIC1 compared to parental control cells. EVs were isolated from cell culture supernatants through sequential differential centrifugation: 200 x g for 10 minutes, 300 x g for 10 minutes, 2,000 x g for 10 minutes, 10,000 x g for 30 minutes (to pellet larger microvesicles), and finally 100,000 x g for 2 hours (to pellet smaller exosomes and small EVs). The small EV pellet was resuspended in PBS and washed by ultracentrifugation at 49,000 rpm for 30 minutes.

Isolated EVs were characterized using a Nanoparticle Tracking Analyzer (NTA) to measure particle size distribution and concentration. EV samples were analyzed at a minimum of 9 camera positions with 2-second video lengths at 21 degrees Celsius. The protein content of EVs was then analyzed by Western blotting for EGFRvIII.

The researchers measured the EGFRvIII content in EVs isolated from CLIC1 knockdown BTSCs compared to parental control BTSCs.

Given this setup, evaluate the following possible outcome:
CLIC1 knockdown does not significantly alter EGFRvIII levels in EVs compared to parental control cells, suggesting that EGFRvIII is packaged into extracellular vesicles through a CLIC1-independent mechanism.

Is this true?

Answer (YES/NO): NO